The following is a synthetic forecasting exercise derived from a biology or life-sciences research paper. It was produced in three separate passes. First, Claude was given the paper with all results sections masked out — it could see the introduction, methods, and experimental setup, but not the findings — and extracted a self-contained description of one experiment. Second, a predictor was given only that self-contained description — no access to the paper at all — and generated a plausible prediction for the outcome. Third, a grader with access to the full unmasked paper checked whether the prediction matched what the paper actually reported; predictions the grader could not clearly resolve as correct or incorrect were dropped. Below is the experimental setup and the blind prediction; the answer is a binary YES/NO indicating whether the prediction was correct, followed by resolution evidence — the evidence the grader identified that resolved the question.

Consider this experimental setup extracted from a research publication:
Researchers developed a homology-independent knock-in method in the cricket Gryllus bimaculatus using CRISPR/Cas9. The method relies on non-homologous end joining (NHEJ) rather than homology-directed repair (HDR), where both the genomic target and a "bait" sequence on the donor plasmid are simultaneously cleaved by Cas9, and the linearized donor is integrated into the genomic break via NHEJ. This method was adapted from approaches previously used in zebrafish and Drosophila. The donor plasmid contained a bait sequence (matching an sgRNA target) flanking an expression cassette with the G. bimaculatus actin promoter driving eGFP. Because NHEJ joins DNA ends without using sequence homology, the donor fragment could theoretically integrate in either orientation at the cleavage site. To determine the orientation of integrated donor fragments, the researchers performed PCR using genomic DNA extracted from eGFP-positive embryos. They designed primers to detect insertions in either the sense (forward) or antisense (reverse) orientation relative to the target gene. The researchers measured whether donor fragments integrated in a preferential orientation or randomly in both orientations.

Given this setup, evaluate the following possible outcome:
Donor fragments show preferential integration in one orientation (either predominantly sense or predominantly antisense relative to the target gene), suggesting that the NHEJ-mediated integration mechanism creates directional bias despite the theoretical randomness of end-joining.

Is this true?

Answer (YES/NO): NO